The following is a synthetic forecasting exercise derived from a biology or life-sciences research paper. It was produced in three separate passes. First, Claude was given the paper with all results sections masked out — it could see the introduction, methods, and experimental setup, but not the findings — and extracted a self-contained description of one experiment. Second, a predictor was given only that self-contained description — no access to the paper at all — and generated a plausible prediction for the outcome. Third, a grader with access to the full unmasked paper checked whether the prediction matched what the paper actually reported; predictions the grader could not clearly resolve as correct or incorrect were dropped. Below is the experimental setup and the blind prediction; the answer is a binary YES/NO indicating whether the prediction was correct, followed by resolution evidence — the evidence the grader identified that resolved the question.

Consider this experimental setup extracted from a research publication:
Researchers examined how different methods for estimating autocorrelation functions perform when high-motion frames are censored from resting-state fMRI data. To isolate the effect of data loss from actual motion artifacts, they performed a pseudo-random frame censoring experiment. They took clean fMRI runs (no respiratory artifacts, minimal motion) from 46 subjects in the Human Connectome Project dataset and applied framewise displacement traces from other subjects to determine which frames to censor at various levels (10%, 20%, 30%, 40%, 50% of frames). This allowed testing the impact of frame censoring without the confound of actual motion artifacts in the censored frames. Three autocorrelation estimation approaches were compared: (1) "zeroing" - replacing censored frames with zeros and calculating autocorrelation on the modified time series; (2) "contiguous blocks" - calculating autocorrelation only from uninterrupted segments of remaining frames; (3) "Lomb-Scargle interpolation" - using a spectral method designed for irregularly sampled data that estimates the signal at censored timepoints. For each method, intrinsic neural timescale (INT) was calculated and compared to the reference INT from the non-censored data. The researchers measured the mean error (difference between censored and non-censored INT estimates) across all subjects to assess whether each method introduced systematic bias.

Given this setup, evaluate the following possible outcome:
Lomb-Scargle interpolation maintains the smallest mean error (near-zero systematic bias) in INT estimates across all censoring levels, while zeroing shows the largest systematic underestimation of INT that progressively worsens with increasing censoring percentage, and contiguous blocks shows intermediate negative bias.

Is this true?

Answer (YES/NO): NO